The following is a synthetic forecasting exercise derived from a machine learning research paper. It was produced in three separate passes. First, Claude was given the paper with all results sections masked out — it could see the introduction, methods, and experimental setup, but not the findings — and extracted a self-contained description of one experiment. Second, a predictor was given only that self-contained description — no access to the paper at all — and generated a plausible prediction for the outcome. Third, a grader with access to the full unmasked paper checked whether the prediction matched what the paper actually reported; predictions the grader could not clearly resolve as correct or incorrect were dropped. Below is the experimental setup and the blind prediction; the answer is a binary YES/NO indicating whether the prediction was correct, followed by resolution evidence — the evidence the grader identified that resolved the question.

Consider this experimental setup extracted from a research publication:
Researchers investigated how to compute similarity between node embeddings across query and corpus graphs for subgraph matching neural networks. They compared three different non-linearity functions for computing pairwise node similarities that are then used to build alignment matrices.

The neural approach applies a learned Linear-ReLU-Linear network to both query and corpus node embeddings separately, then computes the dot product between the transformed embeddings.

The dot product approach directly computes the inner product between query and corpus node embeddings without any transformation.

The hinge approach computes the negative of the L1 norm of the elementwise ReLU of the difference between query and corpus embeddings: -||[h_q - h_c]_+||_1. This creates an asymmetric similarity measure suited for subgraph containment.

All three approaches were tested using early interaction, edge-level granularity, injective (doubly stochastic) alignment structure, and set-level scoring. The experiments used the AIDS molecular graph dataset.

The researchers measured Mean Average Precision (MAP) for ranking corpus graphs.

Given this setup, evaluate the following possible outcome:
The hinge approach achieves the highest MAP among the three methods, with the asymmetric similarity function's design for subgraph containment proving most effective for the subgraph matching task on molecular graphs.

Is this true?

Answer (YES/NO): YES